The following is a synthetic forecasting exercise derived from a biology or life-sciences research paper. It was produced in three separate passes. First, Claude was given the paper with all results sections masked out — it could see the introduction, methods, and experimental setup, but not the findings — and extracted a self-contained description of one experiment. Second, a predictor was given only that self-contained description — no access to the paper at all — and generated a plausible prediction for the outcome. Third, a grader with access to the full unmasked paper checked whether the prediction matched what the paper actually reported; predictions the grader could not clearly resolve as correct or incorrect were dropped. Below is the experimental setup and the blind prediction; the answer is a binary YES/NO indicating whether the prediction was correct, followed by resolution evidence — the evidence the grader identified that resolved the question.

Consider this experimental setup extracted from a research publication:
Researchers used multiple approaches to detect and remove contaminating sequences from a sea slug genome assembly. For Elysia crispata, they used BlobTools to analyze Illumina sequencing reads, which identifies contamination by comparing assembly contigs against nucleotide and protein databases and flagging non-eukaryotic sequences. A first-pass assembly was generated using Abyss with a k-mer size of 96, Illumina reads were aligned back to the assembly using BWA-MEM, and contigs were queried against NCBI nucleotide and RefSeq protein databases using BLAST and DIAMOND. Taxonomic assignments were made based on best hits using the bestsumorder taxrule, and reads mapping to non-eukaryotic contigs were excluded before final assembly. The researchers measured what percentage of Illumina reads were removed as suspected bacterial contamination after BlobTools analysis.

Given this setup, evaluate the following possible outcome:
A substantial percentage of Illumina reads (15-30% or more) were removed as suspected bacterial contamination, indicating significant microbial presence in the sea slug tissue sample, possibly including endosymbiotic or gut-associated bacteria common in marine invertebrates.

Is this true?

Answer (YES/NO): NO